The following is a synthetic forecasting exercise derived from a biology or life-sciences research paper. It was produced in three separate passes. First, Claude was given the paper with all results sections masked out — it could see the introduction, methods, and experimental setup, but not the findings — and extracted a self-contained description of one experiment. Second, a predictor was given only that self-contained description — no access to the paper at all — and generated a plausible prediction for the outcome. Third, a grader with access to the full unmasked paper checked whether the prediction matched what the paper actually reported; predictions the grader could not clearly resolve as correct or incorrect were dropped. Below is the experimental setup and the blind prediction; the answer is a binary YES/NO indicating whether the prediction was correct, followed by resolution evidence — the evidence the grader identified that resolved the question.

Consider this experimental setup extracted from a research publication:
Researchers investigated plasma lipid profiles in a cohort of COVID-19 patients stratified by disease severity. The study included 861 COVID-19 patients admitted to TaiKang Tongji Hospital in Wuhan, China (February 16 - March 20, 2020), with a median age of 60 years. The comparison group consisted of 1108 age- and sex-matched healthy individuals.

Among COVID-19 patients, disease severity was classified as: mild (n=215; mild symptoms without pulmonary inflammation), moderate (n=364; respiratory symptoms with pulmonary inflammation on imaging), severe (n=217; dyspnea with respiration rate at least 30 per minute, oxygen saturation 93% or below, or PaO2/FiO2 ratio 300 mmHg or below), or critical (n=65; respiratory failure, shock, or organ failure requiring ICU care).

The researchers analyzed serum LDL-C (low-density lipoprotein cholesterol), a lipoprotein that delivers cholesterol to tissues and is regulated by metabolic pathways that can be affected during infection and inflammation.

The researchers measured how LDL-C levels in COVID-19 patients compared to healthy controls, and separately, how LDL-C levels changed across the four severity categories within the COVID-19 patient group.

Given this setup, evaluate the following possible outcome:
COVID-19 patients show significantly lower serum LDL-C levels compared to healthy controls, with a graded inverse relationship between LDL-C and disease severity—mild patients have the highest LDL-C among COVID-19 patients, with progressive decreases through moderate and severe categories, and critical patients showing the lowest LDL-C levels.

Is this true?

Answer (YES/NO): NO